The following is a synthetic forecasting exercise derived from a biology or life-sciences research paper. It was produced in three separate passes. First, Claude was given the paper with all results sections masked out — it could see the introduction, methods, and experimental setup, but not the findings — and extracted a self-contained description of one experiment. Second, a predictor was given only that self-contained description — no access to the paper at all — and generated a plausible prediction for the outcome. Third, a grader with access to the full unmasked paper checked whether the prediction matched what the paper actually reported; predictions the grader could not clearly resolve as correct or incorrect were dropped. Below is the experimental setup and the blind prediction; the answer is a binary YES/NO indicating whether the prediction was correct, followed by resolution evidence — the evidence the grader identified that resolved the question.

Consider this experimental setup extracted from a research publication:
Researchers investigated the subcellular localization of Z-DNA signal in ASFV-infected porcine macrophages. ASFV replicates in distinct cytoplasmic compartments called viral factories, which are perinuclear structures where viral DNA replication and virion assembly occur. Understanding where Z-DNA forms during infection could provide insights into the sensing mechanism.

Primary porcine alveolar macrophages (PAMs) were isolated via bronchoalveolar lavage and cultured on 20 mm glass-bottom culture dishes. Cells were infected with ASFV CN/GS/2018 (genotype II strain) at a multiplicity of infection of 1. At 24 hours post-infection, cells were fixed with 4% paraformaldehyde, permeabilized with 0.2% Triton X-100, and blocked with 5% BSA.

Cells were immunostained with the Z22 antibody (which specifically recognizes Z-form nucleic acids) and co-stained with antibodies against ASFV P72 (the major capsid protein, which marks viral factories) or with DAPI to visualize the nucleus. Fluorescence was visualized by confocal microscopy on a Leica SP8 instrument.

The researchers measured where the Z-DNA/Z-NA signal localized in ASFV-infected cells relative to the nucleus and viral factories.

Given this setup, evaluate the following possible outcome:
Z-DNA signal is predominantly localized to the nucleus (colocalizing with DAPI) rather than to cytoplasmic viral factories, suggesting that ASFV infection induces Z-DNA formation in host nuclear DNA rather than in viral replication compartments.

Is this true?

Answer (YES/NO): NO